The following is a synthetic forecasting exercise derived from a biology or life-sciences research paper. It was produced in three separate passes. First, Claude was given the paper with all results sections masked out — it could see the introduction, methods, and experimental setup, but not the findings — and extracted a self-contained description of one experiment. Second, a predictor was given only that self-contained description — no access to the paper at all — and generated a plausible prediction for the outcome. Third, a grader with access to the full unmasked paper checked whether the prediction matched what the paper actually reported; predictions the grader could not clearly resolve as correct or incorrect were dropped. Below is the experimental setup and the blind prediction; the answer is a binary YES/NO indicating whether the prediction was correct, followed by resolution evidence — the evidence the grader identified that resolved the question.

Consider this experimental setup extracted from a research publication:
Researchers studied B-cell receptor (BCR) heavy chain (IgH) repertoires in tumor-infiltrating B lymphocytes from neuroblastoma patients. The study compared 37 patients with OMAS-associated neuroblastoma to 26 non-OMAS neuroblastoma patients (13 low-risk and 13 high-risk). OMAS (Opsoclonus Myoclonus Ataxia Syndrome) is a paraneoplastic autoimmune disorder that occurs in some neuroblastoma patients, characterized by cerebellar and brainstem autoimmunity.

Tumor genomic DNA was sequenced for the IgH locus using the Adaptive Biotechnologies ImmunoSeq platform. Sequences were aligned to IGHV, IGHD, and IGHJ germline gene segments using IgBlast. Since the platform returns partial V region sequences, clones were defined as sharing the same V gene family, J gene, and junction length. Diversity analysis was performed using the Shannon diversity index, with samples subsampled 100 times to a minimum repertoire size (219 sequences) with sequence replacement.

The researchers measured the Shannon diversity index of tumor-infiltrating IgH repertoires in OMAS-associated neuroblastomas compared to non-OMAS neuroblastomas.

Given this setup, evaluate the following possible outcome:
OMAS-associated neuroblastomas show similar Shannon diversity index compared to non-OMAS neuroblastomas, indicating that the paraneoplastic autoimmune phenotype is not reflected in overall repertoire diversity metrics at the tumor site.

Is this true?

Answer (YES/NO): NO